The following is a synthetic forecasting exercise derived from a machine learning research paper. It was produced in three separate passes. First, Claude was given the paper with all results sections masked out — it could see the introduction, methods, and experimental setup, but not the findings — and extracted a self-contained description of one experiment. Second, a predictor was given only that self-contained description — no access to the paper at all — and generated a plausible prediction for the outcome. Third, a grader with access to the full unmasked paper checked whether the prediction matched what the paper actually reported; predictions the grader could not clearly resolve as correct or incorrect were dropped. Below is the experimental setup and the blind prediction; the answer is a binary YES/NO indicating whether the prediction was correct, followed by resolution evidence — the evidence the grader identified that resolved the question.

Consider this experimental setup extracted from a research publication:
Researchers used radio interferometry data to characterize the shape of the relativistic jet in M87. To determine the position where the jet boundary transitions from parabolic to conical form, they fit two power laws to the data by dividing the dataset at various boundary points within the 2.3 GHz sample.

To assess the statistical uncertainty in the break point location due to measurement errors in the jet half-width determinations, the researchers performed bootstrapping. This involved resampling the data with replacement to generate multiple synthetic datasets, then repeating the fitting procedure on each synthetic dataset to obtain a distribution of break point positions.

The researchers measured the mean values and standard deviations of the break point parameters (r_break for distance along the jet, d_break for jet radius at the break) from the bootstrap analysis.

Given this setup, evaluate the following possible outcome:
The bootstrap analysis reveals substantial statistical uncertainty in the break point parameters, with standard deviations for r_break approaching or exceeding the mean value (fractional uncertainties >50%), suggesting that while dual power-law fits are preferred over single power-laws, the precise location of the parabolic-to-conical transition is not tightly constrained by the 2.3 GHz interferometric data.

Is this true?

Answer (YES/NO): NO